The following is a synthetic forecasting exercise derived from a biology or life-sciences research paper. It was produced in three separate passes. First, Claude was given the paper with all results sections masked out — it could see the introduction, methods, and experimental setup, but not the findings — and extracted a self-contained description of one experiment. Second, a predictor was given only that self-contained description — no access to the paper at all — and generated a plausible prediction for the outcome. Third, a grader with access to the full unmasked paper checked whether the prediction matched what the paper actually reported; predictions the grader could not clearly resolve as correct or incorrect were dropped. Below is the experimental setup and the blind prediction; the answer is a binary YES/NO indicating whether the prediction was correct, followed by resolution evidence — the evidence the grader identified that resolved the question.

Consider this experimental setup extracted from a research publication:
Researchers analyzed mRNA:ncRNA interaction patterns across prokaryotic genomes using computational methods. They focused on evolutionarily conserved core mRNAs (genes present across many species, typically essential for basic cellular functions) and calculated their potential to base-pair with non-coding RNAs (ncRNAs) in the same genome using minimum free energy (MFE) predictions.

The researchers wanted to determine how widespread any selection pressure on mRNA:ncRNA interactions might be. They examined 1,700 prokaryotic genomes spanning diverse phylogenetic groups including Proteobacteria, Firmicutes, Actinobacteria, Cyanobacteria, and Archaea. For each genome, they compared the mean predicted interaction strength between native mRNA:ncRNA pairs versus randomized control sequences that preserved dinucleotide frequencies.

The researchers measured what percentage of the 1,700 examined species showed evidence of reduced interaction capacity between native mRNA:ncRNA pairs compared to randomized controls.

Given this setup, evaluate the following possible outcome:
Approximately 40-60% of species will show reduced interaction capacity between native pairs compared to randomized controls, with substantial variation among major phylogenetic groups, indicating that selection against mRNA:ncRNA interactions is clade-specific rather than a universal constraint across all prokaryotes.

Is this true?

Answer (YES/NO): NO